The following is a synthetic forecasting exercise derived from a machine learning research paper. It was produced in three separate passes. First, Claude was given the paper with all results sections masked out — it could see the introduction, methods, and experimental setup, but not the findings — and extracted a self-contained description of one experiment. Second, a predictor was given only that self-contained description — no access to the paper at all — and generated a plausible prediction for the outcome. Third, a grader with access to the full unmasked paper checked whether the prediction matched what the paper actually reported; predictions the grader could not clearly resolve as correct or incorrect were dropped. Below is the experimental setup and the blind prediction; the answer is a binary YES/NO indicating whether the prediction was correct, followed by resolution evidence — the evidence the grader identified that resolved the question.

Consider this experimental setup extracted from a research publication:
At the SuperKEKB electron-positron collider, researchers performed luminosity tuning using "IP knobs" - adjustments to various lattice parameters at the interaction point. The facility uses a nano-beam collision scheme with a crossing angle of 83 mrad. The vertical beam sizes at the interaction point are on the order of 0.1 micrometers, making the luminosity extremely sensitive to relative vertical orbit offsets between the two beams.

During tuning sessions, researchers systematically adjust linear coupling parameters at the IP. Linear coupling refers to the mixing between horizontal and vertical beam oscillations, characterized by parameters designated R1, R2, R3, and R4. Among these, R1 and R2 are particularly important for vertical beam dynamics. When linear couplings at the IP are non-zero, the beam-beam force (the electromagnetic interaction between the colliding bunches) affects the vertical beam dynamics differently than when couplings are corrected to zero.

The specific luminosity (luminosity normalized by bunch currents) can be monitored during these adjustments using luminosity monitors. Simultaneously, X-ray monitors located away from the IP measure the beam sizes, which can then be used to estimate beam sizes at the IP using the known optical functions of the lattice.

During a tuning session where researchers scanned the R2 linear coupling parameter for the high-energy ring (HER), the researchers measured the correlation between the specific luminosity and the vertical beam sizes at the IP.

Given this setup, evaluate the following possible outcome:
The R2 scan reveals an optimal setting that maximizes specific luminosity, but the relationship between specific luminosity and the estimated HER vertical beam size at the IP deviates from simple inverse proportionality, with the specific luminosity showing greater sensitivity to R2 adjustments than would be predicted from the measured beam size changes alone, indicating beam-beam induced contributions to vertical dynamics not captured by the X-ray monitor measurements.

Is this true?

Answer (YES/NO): NO